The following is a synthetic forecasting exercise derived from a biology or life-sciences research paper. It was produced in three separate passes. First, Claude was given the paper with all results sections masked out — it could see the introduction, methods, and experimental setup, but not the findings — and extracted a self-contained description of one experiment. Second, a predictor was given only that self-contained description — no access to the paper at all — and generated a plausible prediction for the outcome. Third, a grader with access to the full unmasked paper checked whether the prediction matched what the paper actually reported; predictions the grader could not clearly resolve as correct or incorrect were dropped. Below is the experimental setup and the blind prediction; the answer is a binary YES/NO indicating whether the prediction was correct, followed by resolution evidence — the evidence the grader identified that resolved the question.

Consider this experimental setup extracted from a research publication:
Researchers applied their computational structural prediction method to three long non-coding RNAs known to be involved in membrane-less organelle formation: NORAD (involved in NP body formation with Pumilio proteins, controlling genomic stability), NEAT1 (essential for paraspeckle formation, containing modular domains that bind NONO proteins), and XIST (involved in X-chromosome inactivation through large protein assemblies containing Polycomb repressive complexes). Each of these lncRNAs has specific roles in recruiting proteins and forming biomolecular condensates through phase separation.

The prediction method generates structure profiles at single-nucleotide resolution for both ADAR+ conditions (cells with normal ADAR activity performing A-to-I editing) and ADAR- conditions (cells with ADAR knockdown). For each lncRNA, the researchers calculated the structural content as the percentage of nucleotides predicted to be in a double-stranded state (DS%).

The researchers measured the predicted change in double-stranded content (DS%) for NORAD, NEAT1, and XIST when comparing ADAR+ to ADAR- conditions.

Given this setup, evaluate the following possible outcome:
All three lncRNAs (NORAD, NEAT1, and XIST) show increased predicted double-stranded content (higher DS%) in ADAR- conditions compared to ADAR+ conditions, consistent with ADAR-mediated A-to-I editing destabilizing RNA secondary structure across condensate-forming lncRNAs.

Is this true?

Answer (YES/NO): NO